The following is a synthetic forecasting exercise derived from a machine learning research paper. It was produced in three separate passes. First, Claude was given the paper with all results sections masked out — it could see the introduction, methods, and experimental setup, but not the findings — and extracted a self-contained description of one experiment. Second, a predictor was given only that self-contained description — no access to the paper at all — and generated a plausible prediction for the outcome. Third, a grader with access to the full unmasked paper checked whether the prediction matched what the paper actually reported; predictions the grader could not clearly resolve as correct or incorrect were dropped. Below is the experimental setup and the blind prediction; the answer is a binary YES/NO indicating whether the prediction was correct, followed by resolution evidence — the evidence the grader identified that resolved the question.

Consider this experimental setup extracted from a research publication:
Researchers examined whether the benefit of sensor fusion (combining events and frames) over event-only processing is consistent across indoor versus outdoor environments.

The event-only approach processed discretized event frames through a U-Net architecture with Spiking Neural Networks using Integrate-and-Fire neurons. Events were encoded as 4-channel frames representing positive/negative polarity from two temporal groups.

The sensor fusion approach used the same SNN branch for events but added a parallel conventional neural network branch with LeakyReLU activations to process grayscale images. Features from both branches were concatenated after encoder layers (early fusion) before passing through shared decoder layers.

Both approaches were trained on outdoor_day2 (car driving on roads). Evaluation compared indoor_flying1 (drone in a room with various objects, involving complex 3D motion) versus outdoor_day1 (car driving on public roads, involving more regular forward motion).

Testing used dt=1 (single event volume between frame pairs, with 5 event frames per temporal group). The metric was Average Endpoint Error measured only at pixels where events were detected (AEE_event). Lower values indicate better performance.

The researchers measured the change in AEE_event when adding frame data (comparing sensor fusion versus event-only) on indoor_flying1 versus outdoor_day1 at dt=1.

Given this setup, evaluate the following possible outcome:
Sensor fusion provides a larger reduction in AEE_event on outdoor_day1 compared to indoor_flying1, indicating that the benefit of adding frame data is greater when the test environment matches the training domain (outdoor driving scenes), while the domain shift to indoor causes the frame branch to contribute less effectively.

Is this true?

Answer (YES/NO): NO